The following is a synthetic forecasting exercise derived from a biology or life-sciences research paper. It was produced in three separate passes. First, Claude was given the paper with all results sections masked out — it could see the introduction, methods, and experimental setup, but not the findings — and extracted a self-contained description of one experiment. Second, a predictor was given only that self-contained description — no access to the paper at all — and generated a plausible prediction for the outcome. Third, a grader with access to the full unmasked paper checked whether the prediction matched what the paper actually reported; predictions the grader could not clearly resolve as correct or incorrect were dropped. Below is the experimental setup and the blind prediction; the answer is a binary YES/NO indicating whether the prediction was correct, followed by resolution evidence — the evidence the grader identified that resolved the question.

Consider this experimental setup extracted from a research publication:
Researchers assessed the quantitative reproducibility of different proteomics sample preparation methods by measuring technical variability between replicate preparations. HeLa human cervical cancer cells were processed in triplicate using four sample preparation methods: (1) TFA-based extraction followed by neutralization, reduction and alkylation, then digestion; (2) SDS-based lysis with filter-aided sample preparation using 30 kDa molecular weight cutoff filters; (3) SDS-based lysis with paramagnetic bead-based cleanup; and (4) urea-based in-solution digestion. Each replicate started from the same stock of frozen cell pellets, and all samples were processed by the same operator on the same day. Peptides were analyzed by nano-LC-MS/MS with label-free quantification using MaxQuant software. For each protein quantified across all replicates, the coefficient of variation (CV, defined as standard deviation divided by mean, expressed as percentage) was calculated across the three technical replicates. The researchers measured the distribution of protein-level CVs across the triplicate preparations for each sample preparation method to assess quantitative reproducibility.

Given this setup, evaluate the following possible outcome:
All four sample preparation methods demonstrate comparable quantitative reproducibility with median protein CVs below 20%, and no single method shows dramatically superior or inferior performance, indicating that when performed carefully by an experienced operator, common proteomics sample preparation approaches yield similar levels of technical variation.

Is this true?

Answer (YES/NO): NO